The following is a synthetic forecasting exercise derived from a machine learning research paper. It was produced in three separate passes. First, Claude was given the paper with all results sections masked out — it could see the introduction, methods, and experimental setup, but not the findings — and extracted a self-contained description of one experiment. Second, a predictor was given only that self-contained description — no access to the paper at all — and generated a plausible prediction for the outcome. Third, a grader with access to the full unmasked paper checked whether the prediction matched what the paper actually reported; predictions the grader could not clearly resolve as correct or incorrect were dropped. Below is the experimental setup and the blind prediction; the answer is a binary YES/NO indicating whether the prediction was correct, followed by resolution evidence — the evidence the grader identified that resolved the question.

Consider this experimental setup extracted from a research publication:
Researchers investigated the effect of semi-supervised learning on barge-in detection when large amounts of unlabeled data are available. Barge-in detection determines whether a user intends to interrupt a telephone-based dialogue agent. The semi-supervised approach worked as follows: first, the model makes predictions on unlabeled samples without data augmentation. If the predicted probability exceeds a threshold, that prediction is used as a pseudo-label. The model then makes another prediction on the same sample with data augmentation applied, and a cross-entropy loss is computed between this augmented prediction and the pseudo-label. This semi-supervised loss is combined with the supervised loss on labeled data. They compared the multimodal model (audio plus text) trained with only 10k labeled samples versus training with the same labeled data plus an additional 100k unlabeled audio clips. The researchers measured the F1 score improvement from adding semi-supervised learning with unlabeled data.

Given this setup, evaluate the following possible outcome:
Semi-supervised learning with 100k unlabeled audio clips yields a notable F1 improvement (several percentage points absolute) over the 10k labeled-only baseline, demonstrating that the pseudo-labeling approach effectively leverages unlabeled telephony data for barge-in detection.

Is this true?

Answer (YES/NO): YES